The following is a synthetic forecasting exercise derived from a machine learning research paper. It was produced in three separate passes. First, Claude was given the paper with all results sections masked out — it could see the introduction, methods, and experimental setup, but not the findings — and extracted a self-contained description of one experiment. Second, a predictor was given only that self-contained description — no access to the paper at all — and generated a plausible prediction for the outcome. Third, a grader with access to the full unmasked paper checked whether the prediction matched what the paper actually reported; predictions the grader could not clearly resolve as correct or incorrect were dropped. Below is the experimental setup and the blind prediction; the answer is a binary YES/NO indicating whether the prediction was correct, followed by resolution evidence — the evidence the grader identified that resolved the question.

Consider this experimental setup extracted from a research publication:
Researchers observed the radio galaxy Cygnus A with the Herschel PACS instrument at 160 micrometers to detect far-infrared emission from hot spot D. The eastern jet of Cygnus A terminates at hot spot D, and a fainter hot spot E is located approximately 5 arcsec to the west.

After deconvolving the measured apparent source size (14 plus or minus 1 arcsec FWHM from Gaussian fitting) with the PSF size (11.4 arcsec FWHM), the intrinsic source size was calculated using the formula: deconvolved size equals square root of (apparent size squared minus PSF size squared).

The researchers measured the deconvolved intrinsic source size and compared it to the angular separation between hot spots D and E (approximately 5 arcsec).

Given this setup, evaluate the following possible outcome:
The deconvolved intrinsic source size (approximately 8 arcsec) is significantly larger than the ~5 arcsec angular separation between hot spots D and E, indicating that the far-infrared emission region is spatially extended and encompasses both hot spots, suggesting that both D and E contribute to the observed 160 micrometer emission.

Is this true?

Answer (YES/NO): NO